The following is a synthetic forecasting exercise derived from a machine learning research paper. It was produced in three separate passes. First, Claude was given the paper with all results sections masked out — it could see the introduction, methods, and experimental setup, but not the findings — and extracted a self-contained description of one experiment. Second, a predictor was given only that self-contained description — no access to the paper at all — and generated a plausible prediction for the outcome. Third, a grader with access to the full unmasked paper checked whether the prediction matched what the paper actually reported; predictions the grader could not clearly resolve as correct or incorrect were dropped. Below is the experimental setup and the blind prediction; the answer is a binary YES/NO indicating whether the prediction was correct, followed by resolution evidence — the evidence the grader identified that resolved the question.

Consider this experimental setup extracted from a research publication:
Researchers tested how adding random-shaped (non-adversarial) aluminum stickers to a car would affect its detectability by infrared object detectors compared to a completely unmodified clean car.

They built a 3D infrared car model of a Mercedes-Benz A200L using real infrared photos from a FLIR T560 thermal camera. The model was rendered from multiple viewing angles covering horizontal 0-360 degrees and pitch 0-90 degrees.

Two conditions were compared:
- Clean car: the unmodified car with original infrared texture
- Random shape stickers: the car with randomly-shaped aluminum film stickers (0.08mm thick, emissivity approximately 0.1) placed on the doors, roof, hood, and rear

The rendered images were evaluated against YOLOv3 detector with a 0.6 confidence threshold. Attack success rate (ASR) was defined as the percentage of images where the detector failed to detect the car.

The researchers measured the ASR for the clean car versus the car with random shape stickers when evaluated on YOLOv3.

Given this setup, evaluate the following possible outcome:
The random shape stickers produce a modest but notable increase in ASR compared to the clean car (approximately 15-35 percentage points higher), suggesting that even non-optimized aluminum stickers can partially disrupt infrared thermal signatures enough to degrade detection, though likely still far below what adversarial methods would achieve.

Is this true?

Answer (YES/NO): YES